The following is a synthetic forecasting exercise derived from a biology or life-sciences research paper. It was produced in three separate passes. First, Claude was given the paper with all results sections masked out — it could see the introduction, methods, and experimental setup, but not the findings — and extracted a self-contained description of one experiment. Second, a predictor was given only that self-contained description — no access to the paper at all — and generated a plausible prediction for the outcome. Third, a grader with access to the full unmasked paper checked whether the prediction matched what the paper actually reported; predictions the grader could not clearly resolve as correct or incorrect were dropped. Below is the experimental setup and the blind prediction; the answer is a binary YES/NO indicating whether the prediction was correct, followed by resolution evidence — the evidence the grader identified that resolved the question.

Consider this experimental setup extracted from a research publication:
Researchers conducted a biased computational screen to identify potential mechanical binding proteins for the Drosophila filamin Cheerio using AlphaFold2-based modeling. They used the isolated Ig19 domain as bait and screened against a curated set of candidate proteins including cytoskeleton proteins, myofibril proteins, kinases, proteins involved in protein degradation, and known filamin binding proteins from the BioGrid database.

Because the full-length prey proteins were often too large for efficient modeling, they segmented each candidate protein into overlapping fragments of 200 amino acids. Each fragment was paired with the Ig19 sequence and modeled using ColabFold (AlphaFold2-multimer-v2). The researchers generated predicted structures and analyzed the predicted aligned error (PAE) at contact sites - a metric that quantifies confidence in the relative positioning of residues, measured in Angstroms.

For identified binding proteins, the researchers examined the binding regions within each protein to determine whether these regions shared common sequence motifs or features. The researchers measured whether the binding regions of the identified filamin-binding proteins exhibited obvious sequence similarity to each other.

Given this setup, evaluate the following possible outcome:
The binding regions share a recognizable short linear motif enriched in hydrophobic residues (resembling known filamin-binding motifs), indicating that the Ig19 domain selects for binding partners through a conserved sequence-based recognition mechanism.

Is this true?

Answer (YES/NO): NO